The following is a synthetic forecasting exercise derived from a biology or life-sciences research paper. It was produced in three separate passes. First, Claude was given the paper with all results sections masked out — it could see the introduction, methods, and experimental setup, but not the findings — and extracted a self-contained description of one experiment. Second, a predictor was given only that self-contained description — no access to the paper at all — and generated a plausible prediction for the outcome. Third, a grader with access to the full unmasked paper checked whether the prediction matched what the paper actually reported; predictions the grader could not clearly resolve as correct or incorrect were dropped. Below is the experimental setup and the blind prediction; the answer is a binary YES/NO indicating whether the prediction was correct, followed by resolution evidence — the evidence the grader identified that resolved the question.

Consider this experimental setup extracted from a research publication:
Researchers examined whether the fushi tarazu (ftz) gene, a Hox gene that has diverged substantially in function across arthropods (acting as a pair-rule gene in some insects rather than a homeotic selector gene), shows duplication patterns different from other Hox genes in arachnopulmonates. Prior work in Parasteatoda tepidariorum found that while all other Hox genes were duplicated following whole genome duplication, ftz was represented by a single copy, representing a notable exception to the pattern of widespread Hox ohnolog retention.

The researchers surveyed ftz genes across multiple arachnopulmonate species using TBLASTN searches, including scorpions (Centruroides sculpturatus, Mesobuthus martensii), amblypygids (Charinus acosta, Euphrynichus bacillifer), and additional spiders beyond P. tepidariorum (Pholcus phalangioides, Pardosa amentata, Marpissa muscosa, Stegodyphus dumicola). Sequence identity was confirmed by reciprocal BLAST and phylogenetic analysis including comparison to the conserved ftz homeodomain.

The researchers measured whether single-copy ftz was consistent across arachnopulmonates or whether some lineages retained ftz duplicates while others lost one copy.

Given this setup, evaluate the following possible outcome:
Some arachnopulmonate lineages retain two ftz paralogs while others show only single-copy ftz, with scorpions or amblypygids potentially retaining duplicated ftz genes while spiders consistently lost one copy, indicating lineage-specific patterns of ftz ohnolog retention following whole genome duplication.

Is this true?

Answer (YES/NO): YES